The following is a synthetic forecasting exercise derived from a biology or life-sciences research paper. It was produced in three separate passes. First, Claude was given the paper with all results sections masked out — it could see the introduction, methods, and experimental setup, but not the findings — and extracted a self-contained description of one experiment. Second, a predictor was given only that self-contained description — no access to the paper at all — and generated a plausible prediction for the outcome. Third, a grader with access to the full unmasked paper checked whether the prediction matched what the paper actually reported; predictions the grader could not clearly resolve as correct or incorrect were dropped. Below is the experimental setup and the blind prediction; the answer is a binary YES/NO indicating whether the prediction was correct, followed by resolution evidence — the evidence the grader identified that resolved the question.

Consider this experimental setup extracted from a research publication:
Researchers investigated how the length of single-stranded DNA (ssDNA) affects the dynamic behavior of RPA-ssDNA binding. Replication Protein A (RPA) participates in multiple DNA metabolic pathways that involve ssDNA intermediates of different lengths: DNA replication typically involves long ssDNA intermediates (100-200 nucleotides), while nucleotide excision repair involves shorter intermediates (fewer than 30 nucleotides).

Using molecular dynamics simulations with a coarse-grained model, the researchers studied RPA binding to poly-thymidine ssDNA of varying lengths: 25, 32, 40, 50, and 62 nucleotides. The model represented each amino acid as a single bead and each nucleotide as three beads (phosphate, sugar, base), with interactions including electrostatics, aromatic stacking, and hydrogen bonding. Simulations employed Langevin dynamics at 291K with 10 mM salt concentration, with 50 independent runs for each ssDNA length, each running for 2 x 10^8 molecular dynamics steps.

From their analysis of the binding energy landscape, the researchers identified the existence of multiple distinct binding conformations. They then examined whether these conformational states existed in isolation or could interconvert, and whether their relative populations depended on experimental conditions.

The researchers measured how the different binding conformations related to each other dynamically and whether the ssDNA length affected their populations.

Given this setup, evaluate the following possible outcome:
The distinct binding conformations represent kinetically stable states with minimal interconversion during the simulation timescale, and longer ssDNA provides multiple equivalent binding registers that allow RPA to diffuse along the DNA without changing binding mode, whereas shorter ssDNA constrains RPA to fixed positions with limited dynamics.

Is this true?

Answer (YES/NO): NO